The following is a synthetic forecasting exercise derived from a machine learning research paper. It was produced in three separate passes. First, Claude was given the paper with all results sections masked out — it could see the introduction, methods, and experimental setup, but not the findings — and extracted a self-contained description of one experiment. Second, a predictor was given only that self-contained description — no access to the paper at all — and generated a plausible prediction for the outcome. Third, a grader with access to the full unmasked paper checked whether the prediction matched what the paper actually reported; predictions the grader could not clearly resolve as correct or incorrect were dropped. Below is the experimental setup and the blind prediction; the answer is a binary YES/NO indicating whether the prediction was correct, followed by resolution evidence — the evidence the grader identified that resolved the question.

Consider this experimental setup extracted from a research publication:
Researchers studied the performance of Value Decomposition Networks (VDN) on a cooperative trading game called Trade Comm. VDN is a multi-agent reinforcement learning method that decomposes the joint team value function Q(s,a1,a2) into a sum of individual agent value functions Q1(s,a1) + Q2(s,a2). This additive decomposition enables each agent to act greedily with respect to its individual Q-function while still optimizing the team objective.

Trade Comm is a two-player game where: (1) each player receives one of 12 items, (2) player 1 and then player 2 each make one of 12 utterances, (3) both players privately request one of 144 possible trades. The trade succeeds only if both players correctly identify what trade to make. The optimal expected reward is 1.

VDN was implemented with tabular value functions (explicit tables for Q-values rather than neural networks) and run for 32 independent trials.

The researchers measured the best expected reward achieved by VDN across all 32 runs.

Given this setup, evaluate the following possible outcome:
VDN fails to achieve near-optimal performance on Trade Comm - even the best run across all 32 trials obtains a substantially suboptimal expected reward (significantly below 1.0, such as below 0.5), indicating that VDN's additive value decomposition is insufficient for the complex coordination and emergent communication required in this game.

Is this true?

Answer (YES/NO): YES